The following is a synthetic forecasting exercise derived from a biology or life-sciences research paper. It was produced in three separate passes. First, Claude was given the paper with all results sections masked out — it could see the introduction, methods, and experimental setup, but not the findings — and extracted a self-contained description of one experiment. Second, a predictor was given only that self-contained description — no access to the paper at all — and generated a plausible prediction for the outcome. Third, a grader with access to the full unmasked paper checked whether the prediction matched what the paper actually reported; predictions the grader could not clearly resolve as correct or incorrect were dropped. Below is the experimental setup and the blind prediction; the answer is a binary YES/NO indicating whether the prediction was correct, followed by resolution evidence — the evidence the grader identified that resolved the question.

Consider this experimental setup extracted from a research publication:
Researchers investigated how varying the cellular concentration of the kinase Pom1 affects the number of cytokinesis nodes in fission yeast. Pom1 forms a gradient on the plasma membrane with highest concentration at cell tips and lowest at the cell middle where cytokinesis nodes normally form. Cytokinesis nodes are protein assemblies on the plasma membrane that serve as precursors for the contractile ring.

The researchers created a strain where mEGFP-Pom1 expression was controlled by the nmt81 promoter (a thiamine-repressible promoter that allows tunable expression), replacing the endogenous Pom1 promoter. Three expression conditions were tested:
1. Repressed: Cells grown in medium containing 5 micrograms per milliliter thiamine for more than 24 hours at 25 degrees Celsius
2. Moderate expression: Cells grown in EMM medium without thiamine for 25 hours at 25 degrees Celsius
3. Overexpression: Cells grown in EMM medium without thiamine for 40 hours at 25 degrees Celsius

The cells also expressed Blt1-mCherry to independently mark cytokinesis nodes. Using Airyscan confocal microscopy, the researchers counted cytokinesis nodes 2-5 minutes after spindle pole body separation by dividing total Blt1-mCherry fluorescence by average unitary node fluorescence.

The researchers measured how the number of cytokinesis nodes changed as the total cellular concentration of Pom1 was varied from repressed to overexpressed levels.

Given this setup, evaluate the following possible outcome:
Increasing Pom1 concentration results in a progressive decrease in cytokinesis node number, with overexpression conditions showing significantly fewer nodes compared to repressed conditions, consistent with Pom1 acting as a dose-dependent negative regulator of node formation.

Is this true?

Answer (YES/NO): NO